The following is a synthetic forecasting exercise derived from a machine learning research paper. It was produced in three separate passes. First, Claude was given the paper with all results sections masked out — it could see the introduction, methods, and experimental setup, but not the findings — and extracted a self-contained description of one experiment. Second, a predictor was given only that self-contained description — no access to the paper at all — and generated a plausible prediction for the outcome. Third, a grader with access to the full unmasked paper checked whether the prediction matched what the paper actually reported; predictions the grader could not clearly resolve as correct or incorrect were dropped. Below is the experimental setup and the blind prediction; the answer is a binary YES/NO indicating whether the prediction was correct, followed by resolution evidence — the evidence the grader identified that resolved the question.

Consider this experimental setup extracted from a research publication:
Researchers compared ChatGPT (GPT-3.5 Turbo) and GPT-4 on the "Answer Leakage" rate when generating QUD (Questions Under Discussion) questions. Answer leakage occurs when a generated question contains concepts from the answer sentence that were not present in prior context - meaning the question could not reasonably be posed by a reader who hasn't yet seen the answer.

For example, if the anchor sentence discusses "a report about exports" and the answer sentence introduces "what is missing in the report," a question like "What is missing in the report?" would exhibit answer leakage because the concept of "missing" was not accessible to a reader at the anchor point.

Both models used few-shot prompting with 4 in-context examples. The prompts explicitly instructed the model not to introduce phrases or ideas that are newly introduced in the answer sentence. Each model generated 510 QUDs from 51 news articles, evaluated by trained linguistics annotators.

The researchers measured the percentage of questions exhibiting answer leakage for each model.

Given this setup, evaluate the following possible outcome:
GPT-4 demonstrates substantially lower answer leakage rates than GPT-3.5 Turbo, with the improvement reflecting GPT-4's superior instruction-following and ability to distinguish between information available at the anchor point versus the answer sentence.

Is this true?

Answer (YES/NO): NO